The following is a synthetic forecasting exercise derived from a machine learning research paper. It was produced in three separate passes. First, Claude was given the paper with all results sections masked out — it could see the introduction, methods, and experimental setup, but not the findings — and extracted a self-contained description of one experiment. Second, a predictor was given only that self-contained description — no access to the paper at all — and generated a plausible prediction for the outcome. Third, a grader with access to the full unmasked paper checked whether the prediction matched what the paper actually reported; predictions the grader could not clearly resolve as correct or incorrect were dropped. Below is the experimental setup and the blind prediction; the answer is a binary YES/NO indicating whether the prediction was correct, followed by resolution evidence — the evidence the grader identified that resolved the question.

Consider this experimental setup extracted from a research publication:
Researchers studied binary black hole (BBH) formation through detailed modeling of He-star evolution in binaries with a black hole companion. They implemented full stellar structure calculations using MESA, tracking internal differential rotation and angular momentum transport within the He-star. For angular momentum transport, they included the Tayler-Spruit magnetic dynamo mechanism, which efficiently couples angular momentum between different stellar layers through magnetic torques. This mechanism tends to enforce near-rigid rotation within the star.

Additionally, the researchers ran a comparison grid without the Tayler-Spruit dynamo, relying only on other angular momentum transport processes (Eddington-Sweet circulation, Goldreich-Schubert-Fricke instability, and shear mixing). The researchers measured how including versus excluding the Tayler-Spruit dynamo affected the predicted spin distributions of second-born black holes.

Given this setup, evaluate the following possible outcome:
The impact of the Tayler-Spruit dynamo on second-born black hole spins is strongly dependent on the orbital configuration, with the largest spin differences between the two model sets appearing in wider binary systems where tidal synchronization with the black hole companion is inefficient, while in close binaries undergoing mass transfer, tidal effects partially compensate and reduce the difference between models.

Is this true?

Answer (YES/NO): NO